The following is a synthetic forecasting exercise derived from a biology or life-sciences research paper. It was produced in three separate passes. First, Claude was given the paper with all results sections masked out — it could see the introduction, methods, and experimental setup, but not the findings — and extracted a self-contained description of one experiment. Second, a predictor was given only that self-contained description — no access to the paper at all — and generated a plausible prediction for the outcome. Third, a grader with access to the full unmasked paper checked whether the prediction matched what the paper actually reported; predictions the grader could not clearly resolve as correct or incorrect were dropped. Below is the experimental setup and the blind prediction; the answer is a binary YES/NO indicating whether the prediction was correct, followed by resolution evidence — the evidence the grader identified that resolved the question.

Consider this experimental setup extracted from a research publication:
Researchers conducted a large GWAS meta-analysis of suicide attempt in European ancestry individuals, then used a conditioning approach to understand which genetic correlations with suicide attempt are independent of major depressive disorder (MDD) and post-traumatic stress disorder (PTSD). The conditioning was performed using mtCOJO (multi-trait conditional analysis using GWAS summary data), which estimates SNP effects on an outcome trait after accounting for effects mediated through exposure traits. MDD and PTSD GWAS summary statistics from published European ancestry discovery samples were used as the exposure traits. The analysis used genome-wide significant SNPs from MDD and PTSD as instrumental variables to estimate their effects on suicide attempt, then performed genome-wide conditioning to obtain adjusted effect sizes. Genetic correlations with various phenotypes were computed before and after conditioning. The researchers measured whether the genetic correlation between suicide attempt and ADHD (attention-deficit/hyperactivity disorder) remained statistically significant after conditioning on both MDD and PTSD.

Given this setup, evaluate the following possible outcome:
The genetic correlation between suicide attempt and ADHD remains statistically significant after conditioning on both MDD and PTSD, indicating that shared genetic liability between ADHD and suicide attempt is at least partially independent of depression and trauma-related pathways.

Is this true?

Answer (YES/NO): YES